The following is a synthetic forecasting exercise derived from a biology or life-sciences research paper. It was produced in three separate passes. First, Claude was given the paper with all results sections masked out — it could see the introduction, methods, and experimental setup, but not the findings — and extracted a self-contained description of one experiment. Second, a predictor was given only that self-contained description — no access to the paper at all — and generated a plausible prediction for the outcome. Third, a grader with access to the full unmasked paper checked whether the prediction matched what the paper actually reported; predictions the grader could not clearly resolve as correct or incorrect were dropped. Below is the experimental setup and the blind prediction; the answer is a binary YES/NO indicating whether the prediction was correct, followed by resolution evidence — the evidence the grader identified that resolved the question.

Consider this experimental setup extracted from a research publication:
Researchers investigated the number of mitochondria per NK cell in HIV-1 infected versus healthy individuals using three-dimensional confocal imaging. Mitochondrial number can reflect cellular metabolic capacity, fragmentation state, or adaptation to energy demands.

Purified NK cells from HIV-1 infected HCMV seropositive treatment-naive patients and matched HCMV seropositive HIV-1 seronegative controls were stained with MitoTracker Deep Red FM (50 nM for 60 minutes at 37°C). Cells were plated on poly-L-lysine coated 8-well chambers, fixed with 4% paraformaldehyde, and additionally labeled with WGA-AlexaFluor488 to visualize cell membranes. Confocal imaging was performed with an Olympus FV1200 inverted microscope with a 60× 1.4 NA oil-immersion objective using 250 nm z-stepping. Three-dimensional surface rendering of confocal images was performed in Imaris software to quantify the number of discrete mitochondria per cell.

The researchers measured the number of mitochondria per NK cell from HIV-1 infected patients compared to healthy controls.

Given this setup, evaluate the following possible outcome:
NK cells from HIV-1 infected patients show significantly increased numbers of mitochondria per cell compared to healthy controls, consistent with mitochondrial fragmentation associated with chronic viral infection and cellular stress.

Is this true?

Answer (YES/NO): NO